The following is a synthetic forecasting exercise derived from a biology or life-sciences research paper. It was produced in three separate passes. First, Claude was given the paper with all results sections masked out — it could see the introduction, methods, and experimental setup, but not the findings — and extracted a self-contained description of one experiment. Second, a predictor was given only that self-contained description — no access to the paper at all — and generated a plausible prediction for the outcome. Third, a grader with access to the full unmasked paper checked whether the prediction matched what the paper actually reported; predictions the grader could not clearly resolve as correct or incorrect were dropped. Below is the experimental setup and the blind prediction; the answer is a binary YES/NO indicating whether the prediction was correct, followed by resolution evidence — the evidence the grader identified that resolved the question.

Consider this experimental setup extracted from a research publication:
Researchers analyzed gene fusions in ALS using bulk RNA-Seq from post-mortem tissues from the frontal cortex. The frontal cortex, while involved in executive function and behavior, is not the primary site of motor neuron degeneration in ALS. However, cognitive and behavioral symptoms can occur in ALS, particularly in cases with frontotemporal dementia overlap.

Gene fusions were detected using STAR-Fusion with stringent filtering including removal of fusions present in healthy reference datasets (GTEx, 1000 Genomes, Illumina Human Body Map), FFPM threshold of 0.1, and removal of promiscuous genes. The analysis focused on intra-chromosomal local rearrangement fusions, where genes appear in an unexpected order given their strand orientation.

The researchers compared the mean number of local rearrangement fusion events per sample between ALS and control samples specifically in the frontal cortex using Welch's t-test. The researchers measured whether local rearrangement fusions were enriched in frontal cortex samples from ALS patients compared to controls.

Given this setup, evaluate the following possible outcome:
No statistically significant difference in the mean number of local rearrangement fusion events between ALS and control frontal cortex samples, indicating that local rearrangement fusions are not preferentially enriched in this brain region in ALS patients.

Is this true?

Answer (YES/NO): NO